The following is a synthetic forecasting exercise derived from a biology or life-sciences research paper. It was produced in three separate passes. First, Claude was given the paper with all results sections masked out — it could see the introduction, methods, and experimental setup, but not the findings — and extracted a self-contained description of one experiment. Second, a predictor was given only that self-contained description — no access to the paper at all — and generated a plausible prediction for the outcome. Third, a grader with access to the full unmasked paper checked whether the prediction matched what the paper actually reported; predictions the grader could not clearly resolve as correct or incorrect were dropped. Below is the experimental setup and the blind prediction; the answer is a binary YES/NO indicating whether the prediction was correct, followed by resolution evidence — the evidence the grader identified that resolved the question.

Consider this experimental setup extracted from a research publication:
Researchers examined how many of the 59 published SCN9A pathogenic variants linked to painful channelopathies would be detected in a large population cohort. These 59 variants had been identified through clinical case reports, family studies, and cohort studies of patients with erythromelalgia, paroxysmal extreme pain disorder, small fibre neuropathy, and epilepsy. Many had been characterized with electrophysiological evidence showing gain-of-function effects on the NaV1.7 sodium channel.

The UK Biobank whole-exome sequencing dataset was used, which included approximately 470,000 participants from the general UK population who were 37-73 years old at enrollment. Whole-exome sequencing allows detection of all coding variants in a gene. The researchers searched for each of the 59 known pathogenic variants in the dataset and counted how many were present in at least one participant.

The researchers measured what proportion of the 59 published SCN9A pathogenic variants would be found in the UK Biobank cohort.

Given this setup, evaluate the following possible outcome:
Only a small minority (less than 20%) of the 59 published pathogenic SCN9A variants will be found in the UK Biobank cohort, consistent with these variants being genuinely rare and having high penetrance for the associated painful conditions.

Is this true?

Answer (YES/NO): NO